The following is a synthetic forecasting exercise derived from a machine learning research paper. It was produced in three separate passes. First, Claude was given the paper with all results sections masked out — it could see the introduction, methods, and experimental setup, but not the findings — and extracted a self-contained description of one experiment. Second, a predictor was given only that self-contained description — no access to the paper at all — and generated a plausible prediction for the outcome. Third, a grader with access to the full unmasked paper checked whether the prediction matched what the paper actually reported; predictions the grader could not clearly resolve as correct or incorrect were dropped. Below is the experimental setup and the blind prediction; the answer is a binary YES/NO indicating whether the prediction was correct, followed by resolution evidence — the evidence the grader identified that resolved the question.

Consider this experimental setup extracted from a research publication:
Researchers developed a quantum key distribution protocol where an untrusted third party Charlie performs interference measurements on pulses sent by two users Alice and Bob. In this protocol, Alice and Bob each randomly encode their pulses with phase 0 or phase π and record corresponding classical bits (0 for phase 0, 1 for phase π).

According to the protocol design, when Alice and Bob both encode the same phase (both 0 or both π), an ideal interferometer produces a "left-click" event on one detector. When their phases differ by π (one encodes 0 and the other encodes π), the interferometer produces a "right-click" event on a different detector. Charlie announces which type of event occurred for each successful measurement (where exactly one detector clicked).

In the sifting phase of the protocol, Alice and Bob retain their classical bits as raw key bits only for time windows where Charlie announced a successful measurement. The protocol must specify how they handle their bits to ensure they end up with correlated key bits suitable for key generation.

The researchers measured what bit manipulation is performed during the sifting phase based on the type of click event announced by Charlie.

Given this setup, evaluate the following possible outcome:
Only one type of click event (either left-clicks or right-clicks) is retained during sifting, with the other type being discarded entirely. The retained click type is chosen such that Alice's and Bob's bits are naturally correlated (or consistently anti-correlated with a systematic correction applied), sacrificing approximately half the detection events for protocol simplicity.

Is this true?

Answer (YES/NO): NO